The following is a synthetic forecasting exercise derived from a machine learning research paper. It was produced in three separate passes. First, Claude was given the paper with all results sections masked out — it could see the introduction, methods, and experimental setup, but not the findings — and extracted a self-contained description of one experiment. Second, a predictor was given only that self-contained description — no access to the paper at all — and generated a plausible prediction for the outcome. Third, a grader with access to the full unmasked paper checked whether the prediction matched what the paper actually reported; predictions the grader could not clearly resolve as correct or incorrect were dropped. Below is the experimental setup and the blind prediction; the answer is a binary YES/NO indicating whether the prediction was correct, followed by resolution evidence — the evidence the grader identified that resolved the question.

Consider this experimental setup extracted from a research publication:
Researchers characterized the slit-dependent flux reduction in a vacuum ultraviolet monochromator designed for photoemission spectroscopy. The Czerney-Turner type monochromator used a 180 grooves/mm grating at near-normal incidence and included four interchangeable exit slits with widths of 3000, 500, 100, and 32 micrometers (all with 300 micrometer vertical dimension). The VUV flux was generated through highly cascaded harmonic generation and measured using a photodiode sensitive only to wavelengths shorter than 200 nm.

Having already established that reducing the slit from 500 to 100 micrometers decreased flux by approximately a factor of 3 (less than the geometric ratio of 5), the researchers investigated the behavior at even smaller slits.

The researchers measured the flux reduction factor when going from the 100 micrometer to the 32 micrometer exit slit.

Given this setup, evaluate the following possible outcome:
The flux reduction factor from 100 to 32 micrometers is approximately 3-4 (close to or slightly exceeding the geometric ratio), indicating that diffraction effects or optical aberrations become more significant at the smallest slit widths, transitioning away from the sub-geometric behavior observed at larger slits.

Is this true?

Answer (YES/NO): YES